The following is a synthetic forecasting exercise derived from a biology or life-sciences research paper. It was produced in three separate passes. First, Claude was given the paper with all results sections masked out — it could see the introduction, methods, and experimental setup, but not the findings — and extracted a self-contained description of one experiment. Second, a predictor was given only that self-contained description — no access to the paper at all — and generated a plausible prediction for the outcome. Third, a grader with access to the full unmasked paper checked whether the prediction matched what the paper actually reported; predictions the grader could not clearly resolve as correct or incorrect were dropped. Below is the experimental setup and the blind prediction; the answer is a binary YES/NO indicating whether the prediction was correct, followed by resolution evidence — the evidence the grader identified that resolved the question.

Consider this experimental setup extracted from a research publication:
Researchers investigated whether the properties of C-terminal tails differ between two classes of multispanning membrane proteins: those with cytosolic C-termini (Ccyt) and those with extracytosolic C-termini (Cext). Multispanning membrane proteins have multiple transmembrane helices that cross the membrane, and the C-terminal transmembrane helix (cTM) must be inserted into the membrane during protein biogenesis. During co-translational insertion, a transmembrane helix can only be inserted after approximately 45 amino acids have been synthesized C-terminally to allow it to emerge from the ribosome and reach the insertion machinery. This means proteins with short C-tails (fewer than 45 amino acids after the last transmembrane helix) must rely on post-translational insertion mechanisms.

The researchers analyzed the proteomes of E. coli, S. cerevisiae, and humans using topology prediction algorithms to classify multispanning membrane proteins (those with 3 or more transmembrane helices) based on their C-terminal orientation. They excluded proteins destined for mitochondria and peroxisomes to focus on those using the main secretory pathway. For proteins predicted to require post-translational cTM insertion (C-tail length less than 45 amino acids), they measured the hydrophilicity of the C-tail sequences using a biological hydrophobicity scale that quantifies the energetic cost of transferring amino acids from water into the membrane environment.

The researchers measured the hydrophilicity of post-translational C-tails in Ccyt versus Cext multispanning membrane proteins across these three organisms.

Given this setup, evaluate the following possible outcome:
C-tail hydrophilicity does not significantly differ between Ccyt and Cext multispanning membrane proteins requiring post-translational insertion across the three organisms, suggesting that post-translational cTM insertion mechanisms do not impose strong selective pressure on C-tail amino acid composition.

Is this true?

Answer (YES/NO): NO